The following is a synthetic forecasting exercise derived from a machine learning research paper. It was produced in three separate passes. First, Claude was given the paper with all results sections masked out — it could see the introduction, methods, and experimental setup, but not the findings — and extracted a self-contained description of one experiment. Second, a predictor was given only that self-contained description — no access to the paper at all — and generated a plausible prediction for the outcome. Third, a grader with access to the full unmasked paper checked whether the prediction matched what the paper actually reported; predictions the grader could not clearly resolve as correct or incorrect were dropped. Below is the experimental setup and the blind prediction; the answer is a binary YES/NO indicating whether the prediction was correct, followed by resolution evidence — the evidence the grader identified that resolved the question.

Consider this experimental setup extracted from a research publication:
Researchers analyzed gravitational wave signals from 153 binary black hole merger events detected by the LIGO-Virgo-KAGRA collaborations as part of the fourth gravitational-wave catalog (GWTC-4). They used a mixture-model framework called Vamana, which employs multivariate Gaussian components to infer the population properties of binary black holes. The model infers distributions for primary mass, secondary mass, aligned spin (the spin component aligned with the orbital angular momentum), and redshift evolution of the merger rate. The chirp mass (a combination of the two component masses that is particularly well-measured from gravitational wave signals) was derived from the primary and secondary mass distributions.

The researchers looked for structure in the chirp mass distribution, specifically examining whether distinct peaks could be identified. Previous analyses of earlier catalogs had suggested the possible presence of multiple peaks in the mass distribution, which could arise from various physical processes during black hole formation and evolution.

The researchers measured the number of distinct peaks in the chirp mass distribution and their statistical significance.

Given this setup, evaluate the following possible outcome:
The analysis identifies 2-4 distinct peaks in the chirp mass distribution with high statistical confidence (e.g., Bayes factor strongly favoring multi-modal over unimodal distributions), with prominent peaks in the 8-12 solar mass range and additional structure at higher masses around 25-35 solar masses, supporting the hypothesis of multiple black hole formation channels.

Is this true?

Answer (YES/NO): NO